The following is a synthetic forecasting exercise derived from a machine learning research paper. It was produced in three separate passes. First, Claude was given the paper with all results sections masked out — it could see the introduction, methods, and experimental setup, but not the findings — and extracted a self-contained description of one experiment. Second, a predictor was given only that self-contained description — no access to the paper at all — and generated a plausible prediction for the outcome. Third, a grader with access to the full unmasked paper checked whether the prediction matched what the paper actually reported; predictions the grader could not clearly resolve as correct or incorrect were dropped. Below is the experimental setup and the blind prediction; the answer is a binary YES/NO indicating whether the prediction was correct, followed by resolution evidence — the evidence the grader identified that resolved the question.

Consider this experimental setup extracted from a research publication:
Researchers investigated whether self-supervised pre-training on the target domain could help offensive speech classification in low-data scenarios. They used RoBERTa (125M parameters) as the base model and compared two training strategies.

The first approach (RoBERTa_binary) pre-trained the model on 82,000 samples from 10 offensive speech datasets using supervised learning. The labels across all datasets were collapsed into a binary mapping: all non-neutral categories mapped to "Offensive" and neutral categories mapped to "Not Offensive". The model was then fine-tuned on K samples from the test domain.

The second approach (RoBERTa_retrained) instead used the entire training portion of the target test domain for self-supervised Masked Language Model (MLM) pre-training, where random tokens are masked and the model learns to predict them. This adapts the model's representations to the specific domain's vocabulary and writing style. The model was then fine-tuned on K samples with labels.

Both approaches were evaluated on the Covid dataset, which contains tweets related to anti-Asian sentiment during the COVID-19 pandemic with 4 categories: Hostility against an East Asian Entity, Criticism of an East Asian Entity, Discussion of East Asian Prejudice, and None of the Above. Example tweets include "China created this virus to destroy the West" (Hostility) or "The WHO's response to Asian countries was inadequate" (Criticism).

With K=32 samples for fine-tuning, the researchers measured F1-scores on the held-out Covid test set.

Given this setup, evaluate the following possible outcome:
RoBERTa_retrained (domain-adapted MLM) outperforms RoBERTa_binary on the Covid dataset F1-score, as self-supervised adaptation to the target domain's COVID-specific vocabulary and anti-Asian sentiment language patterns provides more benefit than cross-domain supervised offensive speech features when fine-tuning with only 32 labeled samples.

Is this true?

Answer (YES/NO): NO